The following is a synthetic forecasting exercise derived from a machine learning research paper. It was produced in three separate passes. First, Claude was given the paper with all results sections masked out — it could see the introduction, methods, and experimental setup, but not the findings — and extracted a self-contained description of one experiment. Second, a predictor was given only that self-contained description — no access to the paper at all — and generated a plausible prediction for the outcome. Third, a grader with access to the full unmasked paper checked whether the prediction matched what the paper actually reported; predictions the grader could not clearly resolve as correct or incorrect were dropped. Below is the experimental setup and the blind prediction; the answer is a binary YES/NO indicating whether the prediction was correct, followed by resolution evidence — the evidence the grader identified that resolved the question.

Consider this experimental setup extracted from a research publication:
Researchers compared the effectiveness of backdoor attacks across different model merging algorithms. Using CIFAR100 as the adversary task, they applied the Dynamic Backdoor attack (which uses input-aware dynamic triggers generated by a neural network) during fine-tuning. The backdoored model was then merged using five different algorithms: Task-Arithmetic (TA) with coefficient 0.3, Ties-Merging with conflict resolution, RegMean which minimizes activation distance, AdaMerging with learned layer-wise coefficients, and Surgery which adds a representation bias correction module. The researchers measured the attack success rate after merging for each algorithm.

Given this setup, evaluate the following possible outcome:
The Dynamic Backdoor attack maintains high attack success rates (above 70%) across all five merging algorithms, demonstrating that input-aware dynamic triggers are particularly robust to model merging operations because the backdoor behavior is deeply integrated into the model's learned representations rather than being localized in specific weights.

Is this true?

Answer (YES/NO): NO